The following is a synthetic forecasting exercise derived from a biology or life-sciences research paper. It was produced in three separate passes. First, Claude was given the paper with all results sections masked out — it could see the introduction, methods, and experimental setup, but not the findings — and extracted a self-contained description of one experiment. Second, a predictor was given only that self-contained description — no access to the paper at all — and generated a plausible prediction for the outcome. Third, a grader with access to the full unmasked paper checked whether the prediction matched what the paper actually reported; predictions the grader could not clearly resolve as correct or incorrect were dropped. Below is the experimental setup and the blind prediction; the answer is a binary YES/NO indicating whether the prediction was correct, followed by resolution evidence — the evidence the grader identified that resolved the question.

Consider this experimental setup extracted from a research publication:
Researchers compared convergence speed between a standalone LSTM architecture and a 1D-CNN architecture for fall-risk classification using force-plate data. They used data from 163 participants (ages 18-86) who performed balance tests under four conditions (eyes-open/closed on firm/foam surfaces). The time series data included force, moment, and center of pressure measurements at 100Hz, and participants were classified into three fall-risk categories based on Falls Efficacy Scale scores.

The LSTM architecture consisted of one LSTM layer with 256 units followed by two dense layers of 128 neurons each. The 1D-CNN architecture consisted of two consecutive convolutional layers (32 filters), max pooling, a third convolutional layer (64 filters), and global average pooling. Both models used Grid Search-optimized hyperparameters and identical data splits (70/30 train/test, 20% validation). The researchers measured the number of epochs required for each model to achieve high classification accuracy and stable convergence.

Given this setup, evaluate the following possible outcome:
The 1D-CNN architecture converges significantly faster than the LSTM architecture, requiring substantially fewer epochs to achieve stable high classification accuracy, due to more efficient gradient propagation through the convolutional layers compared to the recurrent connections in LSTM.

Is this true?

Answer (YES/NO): NO